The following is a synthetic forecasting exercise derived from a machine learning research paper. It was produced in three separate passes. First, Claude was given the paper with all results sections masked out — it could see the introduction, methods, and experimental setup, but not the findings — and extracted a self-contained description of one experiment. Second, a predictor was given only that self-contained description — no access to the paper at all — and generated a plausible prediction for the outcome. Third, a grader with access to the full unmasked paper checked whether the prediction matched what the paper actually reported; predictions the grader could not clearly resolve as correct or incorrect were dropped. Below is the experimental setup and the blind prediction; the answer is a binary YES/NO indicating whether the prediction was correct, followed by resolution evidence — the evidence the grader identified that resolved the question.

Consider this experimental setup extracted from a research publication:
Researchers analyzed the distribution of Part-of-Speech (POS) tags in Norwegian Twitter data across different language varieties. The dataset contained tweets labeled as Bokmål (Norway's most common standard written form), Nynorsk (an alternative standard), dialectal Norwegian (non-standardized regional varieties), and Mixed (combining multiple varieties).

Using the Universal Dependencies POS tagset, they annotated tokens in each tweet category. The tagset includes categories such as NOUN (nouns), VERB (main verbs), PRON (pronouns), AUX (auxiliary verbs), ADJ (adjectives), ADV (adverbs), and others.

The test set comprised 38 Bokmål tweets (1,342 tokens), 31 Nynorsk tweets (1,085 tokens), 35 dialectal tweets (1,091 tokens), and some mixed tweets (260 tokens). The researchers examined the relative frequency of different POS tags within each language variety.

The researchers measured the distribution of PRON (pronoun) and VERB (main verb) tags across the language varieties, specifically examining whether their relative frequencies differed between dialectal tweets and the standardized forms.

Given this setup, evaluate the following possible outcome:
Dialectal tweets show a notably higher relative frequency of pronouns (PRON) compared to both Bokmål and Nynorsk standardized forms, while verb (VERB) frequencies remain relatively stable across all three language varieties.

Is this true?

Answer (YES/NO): YES